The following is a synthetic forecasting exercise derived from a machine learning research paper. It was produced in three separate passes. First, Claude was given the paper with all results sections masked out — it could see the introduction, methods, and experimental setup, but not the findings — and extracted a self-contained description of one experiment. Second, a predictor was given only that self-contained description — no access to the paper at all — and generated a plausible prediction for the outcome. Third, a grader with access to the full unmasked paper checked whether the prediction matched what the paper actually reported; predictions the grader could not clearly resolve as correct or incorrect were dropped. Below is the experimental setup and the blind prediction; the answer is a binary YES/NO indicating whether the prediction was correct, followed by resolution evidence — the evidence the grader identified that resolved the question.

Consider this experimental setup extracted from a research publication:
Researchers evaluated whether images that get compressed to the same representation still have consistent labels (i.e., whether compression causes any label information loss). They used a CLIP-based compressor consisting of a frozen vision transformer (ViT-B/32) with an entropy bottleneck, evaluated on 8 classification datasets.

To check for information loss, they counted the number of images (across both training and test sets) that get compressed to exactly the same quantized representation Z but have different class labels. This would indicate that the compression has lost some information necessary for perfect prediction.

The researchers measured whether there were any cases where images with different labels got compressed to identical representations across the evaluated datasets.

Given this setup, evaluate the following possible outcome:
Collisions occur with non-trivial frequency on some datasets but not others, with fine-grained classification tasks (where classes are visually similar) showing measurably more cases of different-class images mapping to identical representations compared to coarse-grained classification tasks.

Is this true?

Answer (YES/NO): NO